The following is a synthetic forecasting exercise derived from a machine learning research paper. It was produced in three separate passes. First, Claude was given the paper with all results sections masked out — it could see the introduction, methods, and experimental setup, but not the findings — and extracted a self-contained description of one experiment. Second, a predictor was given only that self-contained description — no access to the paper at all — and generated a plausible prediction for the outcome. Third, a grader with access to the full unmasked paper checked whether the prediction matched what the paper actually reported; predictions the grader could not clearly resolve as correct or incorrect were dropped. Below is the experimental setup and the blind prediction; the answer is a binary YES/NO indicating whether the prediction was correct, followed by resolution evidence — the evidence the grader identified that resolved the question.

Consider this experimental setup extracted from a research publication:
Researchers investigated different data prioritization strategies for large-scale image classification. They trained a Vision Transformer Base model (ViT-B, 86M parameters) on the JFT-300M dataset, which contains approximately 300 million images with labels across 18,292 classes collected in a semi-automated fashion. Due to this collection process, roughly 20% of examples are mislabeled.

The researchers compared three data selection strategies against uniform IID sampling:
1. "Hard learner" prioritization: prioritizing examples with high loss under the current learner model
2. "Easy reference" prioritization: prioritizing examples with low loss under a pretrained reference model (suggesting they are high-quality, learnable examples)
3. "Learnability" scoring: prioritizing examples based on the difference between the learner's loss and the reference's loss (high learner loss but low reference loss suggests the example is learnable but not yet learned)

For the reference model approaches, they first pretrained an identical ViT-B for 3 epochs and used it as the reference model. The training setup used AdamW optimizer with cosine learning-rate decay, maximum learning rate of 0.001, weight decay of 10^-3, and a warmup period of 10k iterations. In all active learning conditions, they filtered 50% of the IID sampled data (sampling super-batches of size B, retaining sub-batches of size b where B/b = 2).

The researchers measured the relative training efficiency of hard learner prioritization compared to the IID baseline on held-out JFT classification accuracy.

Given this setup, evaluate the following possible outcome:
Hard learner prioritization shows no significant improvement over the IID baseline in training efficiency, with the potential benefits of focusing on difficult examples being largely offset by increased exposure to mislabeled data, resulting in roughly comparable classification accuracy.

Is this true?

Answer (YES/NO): YES